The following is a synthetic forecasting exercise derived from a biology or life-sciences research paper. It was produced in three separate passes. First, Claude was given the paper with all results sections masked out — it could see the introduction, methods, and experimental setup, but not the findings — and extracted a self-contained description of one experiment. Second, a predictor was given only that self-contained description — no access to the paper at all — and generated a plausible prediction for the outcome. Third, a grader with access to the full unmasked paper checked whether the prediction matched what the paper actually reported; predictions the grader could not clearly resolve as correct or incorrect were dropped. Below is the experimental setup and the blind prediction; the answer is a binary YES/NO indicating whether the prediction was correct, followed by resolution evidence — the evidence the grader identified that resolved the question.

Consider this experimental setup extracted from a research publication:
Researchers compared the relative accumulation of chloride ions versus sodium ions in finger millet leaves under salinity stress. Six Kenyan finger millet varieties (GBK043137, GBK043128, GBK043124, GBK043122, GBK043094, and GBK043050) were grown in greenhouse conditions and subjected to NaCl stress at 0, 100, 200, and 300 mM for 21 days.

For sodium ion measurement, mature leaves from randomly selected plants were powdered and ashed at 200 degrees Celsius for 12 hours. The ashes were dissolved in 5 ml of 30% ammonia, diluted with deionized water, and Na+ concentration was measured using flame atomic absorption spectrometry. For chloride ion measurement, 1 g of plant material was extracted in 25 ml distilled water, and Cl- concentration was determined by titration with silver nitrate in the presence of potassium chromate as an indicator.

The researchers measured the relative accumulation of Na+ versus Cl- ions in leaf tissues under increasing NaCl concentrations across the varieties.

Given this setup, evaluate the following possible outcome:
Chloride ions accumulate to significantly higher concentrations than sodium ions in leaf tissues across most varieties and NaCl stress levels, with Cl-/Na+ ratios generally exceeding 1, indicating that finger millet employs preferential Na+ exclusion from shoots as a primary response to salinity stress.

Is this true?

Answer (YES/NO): NO